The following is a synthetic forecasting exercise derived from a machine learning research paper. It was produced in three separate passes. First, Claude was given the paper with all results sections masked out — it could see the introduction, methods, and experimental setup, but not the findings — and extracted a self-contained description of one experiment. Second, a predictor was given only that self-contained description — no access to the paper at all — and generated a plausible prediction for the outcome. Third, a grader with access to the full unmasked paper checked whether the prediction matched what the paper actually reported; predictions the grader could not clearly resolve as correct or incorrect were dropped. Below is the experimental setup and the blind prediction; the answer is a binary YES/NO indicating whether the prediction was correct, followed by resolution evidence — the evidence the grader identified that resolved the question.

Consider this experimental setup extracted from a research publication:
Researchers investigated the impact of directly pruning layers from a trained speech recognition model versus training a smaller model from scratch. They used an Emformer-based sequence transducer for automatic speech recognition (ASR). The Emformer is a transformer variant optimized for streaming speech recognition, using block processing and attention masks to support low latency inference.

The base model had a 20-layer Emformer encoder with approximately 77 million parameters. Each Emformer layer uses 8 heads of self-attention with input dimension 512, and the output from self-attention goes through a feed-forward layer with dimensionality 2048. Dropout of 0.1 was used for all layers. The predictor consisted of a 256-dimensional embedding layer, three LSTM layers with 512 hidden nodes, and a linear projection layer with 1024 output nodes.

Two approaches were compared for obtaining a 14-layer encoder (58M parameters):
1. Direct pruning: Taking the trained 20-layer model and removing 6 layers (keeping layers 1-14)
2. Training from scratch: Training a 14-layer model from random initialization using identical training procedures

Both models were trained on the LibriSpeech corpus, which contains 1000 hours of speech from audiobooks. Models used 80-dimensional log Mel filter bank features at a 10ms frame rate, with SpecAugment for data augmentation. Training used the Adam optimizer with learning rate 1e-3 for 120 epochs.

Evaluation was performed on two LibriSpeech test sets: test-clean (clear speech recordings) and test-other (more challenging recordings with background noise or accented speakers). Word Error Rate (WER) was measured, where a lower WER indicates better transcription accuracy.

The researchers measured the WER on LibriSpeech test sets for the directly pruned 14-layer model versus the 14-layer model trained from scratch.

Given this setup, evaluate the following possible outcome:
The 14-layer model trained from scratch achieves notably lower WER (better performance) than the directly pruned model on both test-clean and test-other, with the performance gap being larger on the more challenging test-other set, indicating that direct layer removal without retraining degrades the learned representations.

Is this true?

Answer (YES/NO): YES